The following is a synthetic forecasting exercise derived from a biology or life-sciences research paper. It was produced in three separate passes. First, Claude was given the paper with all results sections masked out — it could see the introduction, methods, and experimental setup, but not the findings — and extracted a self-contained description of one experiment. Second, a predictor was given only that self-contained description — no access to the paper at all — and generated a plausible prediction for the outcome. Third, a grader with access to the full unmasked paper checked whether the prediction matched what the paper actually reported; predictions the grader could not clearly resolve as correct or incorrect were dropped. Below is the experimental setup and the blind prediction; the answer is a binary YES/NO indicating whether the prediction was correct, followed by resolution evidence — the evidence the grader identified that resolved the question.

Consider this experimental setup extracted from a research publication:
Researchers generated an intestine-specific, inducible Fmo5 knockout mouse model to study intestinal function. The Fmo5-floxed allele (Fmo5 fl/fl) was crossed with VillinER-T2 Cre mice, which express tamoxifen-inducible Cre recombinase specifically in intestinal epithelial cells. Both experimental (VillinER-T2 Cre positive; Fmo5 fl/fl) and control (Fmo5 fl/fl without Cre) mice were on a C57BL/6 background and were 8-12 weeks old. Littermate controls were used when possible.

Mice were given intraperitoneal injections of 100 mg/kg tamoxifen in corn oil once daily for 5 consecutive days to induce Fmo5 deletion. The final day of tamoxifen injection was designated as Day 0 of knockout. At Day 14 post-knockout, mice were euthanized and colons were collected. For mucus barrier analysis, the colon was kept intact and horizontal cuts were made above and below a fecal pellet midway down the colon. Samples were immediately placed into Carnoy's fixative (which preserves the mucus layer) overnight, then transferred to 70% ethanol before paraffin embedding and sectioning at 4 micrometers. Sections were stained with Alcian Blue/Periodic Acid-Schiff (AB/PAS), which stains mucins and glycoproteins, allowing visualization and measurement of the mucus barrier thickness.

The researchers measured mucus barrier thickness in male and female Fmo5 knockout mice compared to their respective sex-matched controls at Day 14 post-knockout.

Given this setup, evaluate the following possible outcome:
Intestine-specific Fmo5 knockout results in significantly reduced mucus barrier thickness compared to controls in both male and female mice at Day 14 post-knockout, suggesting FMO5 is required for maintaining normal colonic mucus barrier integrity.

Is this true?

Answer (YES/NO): NO